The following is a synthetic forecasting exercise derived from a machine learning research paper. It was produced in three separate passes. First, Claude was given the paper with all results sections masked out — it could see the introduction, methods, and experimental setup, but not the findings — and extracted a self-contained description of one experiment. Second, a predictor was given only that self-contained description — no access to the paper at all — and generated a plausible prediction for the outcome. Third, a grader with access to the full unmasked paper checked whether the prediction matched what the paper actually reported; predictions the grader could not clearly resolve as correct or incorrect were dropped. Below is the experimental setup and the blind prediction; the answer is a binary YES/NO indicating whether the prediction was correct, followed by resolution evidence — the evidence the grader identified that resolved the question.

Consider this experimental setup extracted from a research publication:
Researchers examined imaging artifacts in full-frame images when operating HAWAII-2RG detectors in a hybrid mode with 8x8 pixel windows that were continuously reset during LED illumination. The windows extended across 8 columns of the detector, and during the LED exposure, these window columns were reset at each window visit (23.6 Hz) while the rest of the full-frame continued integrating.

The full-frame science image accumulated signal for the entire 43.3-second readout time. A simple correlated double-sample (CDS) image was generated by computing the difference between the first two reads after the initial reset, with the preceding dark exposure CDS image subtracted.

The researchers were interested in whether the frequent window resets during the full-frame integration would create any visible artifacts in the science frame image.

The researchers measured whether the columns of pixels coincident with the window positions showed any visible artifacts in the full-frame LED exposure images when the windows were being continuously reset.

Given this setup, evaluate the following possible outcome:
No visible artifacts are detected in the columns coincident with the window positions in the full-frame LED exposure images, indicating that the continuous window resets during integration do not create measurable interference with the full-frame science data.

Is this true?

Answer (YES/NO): NO